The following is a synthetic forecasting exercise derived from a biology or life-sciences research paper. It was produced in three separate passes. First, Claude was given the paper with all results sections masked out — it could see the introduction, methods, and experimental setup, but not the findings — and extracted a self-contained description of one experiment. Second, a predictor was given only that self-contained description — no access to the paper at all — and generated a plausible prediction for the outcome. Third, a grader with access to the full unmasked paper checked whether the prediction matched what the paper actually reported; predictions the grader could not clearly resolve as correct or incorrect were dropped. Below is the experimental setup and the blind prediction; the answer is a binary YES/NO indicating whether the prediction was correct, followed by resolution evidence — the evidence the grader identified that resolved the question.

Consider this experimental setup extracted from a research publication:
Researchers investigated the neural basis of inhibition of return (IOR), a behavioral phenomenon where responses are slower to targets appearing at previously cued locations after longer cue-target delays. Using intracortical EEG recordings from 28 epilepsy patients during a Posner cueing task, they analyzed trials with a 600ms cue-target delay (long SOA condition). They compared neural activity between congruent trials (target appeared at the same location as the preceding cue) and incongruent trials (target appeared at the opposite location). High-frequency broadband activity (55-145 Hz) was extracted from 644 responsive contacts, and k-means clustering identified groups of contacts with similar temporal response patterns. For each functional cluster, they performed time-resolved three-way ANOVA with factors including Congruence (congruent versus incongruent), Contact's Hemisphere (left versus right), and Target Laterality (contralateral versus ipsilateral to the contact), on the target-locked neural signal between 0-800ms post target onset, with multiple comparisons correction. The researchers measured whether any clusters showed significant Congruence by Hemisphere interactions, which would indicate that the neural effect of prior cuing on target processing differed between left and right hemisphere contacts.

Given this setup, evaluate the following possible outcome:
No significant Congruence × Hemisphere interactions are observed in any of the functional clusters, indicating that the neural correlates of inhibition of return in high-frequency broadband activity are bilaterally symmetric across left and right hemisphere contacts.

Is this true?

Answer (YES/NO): NO